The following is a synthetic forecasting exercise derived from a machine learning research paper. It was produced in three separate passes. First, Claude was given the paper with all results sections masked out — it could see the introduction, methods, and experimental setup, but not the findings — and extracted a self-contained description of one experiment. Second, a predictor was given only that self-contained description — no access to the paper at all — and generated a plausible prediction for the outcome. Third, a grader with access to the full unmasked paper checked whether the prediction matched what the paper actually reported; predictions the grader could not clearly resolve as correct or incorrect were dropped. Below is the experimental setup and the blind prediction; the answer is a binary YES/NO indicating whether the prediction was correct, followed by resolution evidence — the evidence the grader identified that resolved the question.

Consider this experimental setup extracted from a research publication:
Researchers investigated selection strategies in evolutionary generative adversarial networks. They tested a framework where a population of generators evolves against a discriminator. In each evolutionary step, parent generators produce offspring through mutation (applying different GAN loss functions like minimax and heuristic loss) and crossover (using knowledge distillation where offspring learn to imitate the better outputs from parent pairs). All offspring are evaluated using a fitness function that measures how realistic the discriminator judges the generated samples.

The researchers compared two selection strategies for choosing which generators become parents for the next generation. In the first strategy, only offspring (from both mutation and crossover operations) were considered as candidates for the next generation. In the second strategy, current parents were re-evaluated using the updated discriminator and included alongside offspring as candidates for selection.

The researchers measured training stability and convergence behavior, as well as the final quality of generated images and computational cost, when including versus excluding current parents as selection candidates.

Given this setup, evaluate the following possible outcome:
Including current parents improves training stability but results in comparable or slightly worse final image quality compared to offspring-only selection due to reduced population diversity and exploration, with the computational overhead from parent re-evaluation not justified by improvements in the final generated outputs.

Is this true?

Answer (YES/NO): YES